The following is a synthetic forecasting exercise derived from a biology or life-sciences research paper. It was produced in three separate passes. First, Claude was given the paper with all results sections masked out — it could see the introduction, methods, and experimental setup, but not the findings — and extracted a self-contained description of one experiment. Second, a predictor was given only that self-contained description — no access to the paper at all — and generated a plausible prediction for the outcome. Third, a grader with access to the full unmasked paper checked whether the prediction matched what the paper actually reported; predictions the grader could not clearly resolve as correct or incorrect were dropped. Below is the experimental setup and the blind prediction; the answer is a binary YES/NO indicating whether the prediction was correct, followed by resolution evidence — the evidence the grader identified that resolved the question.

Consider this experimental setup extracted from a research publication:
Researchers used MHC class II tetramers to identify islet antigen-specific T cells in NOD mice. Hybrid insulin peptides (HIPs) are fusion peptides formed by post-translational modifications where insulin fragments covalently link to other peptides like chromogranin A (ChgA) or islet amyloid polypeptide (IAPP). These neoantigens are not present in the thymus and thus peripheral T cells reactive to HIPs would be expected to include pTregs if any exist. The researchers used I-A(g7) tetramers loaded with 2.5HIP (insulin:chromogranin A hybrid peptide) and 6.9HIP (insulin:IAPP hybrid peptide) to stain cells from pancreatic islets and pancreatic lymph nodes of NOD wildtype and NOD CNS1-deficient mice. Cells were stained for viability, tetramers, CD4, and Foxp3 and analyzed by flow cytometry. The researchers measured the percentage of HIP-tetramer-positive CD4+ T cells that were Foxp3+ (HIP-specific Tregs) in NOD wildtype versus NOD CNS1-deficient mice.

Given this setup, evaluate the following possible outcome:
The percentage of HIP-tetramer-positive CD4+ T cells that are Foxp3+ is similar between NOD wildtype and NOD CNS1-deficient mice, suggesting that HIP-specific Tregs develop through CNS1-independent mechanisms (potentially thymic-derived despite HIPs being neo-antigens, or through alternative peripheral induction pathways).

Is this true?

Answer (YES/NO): YES